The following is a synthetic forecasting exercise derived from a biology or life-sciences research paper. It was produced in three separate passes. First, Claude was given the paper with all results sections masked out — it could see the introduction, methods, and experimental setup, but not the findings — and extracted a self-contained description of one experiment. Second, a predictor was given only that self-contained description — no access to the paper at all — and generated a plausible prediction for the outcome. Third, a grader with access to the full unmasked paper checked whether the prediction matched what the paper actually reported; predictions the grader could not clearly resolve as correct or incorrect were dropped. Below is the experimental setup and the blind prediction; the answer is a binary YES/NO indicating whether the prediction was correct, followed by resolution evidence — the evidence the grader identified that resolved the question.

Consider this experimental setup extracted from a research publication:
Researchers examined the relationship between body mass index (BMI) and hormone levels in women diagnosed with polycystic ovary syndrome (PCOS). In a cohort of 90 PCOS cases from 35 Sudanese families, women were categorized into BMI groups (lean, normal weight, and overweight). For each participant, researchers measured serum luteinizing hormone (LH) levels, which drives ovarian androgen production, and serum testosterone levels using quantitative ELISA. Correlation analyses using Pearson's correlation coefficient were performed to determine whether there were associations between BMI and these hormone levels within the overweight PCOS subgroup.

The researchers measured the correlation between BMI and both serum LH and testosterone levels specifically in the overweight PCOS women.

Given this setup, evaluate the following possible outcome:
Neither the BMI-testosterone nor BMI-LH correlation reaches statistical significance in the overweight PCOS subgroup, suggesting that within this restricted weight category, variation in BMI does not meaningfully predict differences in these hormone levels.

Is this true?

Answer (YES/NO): NO